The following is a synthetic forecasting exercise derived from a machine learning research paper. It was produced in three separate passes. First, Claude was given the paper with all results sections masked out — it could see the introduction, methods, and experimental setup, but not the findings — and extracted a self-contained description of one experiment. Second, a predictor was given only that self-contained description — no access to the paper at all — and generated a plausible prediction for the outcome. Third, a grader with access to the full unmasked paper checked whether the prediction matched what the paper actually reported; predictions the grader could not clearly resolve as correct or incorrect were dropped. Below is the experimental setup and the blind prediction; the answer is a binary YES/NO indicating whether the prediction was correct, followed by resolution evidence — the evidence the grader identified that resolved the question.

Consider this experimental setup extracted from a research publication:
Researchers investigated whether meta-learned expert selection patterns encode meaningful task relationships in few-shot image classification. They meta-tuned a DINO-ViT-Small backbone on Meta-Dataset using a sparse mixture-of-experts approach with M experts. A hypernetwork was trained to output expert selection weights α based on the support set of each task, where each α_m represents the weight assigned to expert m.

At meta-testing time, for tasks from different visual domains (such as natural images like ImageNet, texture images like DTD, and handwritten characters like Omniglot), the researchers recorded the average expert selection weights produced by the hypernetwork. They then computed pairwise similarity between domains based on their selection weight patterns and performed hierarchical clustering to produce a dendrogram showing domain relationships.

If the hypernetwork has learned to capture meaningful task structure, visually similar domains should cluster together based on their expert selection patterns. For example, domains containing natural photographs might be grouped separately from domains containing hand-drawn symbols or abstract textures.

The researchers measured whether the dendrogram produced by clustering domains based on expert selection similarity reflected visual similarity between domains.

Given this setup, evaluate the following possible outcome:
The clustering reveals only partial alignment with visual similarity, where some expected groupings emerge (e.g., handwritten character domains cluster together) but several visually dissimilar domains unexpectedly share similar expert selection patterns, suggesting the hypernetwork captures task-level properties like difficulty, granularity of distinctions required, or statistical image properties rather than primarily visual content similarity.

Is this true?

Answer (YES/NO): NO